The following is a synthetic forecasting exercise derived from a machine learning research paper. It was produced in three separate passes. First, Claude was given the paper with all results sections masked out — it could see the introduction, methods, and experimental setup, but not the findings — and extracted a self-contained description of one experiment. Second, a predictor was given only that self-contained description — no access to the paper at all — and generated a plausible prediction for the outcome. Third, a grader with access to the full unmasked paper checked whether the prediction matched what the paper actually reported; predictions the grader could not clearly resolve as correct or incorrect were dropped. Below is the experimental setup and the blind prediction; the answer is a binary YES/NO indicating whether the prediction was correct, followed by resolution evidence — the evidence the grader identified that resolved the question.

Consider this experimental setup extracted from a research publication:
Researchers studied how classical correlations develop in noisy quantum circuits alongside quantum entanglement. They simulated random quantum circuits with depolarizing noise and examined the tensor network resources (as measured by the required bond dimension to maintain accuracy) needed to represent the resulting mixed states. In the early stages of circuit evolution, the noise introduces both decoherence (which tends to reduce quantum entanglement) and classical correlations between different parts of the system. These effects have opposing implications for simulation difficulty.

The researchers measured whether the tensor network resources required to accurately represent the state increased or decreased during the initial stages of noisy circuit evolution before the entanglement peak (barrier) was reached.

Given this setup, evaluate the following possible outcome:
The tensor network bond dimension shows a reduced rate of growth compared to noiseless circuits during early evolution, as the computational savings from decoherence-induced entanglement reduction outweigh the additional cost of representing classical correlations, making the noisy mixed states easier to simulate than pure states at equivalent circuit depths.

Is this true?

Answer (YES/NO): NO